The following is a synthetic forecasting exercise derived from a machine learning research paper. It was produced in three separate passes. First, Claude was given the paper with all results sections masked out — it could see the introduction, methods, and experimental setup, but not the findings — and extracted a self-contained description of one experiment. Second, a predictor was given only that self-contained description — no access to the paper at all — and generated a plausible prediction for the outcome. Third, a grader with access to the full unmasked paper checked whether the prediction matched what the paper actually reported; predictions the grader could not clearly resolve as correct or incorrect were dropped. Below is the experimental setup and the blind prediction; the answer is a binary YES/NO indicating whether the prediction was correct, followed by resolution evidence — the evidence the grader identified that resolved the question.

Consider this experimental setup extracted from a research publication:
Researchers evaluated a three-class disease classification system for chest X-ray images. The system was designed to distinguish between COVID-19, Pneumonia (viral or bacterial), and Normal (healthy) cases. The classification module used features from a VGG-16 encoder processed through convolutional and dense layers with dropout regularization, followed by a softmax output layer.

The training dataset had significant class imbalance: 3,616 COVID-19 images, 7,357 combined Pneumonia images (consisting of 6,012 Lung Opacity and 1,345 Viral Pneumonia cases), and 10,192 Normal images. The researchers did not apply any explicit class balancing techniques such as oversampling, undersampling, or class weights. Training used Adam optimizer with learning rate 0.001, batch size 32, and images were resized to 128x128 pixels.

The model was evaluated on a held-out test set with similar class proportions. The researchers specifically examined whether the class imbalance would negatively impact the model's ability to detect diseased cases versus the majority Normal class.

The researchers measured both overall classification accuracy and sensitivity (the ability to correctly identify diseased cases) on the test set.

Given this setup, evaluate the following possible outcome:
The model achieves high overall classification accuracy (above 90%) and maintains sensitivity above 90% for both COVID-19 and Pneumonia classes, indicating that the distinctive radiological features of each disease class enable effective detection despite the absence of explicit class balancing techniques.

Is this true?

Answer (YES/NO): YES